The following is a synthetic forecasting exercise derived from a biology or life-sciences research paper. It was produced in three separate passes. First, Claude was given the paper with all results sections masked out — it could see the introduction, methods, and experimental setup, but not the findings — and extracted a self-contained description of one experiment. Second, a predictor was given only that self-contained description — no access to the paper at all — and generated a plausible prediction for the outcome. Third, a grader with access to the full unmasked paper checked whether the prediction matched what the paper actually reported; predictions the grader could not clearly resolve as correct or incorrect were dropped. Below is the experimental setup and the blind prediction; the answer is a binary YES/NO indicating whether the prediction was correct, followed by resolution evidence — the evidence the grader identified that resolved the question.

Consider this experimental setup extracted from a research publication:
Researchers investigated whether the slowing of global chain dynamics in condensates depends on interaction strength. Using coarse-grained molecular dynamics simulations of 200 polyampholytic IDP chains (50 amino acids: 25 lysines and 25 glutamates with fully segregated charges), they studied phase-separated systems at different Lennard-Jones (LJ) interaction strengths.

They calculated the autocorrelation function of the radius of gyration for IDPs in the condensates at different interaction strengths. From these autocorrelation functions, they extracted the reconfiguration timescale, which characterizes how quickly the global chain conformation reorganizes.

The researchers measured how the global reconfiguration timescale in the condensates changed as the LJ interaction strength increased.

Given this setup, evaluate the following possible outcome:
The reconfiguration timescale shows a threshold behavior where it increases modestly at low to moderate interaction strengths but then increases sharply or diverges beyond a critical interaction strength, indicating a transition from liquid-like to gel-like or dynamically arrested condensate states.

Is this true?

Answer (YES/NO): NO